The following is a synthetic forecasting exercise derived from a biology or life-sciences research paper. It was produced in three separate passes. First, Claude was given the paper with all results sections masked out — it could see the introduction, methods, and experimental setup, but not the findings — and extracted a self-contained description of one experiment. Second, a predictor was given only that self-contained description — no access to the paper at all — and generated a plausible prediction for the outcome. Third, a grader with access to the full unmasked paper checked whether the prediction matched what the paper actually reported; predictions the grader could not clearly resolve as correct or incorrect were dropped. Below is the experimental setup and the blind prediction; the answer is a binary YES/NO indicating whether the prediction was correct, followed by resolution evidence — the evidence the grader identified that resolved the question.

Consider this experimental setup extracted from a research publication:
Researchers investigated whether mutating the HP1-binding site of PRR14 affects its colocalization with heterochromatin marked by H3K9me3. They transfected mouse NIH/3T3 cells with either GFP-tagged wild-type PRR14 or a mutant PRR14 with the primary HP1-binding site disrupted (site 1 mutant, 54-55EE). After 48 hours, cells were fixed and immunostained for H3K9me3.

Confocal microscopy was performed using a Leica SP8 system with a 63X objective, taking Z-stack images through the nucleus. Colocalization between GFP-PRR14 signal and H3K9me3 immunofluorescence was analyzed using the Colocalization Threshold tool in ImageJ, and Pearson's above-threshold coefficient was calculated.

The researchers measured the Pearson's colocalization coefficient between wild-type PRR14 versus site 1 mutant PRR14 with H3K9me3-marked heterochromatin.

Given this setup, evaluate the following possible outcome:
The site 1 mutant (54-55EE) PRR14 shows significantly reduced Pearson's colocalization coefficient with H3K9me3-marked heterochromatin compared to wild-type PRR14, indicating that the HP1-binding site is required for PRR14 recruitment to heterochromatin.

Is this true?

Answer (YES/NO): YES